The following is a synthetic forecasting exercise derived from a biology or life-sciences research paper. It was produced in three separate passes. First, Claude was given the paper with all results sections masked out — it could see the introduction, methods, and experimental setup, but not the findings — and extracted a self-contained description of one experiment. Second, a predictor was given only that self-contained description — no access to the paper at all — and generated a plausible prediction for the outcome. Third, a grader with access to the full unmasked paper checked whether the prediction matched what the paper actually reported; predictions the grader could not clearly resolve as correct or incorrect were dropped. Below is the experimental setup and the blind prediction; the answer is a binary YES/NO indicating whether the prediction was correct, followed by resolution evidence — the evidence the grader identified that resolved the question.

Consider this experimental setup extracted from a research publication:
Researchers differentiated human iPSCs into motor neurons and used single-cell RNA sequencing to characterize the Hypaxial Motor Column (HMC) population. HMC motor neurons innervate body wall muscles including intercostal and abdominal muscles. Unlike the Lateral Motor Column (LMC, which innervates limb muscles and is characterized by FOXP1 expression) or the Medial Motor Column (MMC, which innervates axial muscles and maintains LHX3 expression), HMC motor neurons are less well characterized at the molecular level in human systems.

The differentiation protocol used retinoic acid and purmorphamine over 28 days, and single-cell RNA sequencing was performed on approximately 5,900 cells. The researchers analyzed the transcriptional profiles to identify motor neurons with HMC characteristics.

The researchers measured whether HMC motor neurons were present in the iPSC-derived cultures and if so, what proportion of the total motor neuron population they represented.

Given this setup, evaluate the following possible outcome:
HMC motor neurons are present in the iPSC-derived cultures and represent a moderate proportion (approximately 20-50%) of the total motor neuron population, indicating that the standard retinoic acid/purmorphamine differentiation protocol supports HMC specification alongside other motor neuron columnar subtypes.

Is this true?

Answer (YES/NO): NO